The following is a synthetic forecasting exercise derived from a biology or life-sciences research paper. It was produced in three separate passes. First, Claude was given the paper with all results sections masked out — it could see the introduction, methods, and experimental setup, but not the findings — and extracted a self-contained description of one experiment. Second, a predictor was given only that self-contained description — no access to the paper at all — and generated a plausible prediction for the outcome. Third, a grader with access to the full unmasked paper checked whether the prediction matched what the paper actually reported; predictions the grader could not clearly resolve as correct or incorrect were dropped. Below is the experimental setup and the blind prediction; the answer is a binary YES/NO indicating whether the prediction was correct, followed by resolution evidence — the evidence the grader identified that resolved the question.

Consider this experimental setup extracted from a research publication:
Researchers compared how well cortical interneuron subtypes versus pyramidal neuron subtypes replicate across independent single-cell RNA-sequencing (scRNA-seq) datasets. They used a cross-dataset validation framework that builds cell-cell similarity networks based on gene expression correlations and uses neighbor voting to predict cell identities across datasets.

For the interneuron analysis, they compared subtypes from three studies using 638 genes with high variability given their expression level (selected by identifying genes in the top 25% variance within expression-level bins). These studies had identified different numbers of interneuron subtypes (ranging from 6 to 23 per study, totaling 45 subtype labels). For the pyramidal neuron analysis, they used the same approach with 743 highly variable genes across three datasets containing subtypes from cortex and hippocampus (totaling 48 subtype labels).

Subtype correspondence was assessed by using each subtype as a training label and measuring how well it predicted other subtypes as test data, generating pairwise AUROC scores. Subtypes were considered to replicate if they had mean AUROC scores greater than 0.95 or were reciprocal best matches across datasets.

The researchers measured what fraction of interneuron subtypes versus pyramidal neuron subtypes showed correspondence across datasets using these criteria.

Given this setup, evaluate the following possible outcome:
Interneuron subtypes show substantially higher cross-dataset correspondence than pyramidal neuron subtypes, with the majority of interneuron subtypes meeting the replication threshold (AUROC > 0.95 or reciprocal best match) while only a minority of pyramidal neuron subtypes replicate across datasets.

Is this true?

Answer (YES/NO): YES